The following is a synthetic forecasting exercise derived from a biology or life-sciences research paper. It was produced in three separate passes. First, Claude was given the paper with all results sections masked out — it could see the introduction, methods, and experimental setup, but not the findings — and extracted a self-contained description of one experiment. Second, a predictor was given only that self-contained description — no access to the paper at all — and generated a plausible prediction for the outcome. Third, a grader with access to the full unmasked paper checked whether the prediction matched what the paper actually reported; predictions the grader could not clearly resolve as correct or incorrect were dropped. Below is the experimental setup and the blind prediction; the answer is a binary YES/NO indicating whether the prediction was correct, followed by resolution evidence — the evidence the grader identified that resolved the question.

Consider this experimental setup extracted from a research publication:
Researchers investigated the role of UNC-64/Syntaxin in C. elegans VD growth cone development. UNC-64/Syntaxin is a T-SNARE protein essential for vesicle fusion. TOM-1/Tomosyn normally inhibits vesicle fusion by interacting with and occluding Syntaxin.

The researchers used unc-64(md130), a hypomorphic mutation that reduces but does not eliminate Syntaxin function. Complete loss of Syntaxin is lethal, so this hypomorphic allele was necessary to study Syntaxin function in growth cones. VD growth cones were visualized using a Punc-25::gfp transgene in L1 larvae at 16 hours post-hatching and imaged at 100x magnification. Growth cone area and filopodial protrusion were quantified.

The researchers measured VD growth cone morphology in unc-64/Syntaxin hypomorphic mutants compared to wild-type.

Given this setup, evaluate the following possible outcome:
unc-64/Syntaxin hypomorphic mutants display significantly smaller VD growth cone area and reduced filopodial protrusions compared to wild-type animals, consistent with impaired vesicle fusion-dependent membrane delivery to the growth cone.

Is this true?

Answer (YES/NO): YES